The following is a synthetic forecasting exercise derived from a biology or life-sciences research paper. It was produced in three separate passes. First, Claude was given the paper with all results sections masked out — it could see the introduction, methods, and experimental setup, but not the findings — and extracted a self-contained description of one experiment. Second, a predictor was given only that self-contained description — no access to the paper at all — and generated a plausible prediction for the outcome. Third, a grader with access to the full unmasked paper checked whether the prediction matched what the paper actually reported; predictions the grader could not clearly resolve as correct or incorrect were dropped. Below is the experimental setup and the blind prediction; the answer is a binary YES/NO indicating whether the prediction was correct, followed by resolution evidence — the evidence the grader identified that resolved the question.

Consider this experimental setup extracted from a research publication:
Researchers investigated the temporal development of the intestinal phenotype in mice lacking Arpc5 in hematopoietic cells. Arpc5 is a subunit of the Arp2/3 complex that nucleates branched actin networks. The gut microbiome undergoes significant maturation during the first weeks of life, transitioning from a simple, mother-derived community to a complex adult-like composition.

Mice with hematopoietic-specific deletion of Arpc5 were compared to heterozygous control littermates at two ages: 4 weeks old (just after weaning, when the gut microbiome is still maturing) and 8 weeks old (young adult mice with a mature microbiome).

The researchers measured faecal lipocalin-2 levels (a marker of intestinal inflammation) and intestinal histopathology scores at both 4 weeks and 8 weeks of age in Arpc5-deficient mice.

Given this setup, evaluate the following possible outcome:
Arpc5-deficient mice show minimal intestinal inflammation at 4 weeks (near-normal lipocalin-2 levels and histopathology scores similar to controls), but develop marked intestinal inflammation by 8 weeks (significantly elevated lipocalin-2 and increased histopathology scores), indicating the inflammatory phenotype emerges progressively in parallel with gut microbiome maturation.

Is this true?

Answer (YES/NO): YES